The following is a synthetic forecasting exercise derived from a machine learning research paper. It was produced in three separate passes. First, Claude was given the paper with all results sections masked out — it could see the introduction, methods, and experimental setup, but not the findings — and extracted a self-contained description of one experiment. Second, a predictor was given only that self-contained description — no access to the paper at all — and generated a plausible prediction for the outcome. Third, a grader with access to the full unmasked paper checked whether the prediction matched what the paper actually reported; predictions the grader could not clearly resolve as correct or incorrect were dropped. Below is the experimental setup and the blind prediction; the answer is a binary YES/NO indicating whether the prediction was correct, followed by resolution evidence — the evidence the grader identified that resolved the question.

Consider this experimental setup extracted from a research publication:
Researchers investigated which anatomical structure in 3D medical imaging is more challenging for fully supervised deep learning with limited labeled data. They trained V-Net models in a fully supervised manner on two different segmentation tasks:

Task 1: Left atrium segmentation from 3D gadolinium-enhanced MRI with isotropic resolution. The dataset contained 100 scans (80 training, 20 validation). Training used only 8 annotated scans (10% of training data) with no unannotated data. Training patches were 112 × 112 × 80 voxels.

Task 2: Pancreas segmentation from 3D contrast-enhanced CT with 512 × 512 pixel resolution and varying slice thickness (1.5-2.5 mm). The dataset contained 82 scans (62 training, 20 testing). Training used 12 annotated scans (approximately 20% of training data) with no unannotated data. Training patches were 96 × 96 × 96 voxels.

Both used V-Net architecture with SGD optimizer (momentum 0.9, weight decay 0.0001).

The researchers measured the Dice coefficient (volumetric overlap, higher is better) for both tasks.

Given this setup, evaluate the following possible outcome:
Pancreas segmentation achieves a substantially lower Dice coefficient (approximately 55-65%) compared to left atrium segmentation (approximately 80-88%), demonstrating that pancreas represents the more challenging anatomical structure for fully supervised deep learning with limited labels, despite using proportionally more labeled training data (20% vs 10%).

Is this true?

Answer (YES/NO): NO